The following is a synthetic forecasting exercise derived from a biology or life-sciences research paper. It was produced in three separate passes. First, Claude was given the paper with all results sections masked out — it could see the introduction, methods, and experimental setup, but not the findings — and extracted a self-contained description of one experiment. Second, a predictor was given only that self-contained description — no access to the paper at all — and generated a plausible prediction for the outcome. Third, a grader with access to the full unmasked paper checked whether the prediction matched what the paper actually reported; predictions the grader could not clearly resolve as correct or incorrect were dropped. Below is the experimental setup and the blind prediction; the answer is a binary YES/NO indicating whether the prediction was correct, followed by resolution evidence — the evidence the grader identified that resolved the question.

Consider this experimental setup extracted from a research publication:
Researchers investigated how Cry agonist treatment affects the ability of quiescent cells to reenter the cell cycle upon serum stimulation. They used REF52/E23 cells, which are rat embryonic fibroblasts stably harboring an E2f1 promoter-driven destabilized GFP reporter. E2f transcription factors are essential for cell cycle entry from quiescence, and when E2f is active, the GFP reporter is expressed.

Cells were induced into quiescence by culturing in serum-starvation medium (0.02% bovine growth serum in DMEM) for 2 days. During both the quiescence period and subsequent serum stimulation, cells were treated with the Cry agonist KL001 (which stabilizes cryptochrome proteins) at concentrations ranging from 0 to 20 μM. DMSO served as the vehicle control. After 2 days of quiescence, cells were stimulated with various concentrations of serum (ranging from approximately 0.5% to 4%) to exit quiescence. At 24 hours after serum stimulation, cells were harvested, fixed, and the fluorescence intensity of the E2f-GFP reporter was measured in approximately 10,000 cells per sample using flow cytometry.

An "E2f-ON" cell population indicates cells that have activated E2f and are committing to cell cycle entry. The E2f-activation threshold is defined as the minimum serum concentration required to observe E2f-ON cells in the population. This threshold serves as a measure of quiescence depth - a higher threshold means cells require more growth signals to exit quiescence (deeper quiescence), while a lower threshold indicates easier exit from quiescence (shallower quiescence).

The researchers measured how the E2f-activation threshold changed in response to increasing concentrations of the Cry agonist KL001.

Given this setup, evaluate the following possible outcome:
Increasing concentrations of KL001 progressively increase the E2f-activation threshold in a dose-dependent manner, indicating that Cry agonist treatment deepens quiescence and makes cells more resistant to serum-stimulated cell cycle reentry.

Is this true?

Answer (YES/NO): YES